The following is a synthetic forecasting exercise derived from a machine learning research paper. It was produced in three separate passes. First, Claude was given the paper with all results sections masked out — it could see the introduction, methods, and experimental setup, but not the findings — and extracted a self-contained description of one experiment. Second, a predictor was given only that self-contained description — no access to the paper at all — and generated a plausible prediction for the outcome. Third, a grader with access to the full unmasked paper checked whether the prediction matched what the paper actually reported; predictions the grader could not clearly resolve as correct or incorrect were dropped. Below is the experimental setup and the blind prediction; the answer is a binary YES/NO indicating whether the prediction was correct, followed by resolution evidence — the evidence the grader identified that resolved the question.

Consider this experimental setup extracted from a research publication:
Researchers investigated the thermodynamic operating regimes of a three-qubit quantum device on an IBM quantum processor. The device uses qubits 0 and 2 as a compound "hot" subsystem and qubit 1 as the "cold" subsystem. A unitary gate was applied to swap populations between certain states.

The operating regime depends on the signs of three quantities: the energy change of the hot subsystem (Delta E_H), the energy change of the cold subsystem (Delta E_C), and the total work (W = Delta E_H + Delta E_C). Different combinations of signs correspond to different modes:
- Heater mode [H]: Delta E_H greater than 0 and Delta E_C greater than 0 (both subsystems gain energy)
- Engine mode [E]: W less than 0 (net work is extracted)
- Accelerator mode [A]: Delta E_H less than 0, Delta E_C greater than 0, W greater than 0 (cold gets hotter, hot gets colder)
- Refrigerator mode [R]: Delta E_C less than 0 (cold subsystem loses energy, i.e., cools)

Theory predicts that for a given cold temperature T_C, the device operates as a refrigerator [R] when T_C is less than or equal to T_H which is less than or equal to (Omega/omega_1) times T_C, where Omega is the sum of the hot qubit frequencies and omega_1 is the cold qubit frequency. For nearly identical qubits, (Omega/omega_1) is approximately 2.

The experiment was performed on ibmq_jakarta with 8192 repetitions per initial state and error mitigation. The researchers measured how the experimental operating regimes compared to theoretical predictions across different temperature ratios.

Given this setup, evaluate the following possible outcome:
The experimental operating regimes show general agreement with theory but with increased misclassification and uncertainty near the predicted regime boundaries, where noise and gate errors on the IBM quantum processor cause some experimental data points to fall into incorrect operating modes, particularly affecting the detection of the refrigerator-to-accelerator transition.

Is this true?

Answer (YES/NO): NO